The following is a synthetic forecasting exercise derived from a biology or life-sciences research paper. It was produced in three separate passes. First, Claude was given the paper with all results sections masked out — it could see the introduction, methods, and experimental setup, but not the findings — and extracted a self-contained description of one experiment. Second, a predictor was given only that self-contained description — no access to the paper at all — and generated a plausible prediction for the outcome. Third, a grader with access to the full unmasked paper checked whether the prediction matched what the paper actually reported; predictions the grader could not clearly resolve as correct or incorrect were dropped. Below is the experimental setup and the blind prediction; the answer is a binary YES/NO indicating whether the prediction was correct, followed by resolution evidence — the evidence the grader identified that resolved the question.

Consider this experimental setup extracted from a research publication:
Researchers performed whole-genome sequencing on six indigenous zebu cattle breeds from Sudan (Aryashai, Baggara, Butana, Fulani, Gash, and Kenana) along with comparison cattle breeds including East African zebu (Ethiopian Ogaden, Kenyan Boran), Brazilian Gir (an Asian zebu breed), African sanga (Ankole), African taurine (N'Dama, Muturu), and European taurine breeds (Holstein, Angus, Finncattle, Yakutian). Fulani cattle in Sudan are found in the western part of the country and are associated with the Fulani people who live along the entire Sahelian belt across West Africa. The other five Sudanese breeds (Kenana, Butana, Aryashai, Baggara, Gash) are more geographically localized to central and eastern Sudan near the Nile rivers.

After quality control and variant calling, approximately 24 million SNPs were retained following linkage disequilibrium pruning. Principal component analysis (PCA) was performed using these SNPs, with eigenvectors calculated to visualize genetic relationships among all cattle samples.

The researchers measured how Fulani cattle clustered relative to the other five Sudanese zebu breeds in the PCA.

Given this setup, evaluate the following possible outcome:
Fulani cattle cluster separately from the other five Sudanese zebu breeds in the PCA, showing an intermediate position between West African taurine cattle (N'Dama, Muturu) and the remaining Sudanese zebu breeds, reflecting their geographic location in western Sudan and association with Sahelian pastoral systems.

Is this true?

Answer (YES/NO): NO